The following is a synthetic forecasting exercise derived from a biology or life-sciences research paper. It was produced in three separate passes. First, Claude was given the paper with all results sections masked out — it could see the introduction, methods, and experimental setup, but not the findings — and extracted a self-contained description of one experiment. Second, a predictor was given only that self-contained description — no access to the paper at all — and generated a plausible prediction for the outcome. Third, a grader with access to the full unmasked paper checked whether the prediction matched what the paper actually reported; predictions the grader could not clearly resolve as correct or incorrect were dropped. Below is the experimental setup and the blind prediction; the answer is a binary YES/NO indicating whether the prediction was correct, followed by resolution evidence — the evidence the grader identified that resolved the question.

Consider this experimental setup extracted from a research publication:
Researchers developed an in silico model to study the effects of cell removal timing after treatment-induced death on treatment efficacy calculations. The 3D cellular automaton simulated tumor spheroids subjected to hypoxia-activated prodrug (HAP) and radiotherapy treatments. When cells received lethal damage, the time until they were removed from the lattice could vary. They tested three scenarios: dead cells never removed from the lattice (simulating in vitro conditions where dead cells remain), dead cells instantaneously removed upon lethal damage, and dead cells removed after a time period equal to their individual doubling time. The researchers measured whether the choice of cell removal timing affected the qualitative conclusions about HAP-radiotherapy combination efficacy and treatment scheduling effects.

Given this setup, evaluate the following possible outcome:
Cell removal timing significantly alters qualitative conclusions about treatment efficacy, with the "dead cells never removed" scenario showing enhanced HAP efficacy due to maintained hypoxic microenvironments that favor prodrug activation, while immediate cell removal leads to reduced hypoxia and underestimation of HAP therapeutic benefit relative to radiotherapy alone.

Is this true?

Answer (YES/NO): NO